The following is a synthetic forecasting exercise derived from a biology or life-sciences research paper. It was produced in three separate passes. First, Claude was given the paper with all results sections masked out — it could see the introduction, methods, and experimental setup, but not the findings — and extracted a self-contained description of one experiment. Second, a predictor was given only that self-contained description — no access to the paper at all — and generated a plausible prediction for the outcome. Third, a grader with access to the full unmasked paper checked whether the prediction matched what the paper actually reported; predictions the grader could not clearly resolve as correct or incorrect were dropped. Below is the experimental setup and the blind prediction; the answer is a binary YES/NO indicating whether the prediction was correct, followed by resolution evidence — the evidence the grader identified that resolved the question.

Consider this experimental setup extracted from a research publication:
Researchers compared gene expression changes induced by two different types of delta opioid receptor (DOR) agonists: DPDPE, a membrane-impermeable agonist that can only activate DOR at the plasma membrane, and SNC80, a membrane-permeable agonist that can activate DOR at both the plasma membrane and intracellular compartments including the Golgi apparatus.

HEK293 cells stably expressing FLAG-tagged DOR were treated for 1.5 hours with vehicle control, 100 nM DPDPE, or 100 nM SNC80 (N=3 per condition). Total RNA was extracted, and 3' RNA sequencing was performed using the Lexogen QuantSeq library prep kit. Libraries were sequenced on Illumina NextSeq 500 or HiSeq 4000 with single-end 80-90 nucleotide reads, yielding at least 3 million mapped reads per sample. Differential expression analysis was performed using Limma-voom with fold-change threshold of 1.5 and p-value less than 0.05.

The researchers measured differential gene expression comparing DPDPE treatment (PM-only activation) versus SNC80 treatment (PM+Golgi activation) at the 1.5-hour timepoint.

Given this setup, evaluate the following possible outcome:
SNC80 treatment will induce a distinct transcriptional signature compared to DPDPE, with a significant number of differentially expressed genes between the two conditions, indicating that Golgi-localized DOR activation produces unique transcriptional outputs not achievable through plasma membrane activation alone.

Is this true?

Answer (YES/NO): NO